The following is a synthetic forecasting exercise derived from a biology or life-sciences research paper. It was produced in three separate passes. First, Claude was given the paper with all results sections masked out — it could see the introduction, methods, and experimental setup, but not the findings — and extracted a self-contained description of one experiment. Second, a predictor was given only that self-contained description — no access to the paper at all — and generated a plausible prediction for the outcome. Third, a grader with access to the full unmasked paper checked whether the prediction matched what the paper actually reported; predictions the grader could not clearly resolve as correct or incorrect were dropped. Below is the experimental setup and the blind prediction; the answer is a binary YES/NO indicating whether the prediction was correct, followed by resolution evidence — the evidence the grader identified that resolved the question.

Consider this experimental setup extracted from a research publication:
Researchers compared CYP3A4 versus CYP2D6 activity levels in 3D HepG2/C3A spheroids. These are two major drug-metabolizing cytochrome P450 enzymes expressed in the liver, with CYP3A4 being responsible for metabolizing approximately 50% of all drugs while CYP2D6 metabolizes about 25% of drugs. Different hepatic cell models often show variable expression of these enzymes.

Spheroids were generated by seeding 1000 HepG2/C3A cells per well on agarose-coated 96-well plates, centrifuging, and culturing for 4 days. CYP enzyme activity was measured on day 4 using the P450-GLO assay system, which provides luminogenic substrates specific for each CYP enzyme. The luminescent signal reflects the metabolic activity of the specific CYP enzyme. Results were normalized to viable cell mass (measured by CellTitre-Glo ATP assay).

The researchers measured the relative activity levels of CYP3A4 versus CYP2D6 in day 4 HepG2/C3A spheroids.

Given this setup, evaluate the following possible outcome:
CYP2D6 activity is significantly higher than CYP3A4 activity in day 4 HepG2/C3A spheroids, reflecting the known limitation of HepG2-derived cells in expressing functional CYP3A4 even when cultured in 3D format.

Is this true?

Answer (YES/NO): NO